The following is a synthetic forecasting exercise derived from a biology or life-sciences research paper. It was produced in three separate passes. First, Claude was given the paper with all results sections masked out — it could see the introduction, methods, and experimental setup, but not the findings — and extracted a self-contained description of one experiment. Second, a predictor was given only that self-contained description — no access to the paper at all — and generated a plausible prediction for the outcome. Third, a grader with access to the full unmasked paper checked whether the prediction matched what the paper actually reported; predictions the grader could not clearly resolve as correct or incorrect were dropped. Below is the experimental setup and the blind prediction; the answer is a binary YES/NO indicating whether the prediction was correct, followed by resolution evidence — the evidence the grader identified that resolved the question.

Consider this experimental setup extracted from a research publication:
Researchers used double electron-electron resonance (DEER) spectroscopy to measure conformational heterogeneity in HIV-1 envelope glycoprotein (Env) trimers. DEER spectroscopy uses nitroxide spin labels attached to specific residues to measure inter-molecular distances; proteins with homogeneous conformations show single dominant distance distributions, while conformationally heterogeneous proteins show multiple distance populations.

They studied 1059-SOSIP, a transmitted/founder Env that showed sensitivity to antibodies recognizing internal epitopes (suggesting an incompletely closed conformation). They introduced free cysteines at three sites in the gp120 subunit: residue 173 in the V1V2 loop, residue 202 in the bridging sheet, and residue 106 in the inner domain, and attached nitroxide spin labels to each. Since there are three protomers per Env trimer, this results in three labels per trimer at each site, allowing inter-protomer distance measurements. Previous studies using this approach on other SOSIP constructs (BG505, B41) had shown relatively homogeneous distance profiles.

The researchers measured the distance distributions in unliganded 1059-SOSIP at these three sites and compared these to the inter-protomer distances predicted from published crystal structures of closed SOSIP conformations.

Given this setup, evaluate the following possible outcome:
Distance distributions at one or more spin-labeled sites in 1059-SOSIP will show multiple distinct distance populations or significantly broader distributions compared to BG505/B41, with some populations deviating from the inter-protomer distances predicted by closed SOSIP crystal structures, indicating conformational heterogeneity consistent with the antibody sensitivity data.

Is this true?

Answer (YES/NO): YES